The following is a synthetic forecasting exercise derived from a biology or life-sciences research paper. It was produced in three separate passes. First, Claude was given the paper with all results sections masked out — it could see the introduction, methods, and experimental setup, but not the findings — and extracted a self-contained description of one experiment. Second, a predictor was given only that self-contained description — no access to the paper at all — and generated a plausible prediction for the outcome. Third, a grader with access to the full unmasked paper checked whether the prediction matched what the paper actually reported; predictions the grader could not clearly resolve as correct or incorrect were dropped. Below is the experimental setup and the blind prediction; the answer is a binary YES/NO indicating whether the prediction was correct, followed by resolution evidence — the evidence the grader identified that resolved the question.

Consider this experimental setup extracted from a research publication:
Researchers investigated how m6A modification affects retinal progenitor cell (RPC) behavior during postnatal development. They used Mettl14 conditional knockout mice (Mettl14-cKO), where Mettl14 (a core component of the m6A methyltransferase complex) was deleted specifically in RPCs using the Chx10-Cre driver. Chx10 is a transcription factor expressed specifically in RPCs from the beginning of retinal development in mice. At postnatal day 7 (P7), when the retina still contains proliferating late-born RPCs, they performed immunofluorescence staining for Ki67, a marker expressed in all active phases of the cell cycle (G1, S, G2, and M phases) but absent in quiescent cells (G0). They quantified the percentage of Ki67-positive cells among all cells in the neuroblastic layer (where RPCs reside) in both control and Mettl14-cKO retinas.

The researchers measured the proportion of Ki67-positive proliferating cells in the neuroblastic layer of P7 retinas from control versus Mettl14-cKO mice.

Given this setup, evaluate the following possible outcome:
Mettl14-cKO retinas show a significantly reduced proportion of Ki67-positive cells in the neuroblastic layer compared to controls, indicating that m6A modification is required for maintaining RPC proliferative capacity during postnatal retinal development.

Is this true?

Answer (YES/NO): NO